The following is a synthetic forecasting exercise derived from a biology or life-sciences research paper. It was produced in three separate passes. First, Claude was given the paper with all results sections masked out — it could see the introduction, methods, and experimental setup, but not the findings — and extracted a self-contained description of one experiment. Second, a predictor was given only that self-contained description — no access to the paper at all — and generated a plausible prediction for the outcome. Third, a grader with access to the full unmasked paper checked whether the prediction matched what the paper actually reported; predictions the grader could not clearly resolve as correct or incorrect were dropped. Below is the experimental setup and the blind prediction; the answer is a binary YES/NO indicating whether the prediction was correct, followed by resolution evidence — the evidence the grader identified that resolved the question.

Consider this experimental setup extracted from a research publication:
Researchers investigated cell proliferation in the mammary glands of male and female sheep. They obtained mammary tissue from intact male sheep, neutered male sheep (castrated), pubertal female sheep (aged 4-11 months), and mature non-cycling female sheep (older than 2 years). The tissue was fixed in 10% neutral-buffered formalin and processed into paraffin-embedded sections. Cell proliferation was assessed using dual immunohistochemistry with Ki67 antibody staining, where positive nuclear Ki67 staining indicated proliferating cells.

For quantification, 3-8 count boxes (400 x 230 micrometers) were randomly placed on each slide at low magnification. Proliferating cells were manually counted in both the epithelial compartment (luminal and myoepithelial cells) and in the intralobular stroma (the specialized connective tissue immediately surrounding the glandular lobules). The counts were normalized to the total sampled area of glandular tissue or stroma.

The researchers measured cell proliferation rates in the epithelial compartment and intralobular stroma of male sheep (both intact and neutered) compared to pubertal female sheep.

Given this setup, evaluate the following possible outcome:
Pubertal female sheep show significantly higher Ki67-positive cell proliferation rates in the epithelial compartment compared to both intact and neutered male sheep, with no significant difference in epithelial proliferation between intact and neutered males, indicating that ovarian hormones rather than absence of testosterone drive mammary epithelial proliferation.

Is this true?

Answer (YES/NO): YES